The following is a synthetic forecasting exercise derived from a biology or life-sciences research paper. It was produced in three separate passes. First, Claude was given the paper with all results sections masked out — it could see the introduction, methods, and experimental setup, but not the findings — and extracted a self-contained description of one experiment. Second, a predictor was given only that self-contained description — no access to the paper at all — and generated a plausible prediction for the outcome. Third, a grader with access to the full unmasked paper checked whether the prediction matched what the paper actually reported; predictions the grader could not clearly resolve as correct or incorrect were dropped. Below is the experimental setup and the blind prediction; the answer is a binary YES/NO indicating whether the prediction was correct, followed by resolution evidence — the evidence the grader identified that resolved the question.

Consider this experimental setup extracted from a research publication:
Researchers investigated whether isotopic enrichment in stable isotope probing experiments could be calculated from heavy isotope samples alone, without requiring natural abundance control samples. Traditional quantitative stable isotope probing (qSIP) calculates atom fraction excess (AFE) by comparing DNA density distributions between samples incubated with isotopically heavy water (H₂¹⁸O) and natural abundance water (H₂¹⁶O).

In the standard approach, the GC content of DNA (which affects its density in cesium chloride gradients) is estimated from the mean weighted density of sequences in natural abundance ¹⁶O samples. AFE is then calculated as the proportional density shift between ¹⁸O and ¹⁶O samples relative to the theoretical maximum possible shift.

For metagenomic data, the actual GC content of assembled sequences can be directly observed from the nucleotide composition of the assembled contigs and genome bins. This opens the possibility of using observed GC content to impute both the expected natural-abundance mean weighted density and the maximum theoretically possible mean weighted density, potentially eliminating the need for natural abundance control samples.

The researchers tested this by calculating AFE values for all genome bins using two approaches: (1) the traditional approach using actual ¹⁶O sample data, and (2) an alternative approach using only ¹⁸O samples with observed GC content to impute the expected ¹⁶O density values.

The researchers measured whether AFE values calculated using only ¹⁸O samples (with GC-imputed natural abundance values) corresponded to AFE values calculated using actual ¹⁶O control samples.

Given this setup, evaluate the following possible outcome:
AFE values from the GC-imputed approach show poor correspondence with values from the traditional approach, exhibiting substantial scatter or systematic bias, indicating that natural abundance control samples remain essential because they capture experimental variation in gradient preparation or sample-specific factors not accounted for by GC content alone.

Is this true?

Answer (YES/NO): NO